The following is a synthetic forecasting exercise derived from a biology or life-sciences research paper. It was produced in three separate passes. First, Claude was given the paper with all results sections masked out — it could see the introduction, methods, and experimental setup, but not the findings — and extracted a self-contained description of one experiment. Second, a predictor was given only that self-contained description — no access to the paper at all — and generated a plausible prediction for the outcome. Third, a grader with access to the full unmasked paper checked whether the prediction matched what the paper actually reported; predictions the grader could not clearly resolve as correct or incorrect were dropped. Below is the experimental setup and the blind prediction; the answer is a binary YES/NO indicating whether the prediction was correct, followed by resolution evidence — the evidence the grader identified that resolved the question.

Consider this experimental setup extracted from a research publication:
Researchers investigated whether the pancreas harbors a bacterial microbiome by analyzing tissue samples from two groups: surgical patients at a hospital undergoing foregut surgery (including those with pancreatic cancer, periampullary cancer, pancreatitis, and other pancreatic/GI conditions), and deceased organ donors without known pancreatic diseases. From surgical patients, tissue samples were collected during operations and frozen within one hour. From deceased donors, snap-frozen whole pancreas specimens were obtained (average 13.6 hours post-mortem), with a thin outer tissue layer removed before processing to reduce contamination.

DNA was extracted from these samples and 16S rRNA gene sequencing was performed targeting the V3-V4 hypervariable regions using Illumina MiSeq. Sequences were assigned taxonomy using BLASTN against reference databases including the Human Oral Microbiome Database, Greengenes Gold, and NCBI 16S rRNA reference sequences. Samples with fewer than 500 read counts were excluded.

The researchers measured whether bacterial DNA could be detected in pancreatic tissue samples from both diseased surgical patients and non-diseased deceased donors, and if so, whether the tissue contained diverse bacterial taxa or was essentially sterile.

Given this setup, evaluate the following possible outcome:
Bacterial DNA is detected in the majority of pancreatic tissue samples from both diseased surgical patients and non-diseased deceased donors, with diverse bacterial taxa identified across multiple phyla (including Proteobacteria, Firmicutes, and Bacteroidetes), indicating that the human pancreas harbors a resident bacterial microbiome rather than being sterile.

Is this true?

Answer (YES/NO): YES